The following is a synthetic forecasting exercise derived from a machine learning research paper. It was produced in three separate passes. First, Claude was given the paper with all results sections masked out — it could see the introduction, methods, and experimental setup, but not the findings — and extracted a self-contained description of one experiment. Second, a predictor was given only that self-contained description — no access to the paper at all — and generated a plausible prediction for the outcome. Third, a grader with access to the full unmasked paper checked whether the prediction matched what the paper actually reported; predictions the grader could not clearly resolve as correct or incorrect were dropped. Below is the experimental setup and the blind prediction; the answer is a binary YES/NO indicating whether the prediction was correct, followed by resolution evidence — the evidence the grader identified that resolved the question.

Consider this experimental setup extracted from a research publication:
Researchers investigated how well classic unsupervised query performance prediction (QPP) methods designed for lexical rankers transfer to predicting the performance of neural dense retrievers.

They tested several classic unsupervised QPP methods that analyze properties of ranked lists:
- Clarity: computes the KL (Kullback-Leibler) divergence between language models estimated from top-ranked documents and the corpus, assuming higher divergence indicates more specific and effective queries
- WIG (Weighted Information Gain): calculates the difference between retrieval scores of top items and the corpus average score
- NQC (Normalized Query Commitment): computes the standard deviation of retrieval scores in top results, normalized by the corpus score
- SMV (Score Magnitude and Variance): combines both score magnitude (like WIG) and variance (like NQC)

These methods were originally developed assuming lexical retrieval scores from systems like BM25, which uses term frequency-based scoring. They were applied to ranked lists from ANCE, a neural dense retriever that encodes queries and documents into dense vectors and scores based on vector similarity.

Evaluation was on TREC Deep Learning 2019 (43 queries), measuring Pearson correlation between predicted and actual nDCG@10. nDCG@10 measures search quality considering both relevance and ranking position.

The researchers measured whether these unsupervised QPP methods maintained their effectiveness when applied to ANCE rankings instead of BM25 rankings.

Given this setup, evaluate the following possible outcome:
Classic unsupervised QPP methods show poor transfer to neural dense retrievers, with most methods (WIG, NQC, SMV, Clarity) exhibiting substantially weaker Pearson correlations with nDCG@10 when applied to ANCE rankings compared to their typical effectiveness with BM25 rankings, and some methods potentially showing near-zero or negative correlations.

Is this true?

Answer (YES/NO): NO